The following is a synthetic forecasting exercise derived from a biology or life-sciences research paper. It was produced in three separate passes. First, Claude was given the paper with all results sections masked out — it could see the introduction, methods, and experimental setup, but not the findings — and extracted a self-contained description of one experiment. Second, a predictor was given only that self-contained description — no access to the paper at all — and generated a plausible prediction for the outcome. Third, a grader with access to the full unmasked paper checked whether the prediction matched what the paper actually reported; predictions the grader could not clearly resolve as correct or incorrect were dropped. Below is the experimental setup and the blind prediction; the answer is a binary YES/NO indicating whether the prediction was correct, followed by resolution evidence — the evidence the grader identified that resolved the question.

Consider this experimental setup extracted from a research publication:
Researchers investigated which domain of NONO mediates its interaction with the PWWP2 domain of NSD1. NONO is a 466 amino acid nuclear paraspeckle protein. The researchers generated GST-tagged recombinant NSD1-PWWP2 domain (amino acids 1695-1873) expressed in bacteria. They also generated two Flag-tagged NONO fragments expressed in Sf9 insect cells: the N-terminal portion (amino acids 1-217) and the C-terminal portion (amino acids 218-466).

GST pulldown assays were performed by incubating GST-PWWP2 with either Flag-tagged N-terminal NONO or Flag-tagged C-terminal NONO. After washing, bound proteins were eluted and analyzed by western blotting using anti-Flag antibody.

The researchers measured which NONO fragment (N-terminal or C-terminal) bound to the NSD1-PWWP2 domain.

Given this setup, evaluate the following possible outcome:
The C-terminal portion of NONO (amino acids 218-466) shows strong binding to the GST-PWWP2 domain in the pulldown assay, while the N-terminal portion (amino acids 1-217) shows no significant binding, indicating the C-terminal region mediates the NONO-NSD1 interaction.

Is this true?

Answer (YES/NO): NO